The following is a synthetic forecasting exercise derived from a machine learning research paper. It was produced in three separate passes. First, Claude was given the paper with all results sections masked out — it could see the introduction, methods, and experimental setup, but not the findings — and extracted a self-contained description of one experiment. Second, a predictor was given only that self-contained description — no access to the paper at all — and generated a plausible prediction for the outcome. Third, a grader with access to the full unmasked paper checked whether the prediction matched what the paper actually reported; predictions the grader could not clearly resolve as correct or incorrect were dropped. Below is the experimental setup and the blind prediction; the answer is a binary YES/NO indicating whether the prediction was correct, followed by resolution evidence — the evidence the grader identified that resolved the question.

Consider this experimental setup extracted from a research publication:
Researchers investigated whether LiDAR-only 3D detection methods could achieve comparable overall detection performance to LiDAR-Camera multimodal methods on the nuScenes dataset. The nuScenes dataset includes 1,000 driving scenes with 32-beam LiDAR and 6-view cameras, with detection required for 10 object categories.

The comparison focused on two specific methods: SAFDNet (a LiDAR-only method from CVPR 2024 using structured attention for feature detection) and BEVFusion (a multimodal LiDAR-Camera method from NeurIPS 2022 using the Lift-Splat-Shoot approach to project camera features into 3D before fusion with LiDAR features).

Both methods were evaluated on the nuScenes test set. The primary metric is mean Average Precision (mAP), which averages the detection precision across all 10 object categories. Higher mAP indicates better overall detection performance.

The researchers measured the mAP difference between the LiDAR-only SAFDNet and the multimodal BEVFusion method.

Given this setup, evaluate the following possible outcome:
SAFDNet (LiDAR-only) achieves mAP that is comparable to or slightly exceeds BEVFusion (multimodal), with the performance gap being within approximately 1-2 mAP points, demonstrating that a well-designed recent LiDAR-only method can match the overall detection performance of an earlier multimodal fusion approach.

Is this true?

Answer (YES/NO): NO